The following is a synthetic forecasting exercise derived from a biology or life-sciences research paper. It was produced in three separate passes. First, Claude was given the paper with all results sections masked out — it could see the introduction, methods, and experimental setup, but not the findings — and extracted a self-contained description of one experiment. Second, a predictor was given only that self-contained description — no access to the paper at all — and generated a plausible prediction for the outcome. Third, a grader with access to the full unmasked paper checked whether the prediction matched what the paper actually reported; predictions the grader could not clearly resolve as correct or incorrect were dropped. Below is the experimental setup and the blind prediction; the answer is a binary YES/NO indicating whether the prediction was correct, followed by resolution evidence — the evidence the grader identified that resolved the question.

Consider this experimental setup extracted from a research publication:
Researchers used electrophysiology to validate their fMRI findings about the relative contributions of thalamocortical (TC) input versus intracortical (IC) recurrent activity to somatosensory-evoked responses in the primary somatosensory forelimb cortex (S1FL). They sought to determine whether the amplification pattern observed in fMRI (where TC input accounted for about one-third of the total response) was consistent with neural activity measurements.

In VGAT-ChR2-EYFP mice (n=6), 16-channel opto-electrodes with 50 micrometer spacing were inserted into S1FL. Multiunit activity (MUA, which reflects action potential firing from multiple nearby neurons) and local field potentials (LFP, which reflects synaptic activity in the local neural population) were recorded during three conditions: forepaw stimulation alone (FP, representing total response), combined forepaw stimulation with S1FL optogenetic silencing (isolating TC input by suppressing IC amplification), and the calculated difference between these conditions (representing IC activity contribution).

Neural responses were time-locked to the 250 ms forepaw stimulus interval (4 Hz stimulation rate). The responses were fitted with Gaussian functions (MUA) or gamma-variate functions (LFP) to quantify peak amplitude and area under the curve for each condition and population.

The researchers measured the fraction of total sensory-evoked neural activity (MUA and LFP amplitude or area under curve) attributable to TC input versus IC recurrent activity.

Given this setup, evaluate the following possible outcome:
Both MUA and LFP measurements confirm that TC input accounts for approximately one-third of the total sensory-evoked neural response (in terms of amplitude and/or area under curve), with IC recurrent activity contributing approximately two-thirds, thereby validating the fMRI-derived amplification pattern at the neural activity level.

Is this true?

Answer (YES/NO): YES